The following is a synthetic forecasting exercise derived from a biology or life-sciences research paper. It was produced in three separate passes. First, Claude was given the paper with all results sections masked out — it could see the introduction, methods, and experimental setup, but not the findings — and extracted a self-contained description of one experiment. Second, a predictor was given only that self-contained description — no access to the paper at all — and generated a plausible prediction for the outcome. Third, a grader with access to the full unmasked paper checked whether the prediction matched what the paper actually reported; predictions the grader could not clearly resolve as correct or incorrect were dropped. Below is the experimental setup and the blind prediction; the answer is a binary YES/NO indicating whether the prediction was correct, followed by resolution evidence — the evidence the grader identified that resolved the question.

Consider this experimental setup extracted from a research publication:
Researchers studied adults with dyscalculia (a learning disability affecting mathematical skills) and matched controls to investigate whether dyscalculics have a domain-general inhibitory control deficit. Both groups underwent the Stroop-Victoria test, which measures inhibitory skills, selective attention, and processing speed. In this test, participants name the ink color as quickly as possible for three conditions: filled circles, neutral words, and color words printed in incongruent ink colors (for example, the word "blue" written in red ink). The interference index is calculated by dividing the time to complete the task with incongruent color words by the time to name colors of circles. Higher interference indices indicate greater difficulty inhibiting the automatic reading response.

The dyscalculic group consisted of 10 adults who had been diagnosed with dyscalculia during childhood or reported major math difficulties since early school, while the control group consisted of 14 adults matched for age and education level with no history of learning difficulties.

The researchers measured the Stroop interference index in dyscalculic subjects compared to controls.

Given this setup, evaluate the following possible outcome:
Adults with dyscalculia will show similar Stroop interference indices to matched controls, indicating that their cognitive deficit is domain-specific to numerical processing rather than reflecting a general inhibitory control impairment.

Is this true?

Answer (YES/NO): YES